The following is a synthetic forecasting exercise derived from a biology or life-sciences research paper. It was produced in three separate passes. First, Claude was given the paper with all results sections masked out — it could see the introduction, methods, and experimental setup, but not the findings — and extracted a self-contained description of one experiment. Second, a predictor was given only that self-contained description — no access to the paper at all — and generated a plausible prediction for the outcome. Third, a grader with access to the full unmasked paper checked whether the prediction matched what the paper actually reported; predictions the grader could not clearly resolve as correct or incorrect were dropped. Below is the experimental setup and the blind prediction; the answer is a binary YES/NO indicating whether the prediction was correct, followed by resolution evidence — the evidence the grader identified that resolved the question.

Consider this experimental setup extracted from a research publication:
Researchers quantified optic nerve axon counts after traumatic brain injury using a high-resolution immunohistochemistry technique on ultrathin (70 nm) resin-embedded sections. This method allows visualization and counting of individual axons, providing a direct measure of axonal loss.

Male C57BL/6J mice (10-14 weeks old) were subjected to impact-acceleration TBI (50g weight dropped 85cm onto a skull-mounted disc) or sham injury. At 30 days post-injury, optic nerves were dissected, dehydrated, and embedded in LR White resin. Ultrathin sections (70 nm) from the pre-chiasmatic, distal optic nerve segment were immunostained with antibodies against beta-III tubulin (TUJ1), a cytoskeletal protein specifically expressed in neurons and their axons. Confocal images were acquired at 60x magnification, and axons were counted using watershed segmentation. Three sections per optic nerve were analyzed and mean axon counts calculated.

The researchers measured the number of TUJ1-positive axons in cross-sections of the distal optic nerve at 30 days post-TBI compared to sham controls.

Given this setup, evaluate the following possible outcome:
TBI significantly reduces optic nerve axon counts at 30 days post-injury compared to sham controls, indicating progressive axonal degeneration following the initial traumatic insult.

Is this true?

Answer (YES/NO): YES